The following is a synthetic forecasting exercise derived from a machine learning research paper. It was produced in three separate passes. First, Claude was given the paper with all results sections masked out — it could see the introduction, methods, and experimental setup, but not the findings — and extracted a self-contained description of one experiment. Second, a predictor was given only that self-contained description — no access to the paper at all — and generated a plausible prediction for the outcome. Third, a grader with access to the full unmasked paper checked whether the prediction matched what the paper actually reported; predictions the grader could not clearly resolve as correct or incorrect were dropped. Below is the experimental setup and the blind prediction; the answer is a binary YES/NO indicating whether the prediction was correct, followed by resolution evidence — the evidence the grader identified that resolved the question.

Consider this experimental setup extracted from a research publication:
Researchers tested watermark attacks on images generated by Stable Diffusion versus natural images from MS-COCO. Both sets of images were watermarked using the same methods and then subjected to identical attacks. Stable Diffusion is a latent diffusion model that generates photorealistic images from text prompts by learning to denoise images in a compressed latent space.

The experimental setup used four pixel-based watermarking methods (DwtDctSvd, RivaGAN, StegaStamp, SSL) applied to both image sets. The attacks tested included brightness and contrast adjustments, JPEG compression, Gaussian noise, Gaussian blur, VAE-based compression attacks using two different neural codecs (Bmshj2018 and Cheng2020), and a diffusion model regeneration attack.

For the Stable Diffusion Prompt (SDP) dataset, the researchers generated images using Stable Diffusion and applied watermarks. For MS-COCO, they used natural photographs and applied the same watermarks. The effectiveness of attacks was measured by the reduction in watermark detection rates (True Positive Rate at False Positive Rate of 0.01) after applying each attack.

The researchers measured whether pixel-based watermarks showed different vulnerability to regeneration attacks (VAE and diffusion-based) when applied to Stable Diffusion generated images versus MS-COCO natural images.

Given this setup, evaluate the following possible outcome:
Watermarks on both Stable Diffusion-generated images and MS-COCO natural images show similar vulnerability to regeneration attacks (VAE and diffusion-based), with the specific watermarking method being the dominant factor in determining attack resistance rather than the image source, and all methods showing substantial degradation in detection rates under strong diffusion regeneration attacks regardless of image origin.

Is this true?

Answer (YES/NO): YES